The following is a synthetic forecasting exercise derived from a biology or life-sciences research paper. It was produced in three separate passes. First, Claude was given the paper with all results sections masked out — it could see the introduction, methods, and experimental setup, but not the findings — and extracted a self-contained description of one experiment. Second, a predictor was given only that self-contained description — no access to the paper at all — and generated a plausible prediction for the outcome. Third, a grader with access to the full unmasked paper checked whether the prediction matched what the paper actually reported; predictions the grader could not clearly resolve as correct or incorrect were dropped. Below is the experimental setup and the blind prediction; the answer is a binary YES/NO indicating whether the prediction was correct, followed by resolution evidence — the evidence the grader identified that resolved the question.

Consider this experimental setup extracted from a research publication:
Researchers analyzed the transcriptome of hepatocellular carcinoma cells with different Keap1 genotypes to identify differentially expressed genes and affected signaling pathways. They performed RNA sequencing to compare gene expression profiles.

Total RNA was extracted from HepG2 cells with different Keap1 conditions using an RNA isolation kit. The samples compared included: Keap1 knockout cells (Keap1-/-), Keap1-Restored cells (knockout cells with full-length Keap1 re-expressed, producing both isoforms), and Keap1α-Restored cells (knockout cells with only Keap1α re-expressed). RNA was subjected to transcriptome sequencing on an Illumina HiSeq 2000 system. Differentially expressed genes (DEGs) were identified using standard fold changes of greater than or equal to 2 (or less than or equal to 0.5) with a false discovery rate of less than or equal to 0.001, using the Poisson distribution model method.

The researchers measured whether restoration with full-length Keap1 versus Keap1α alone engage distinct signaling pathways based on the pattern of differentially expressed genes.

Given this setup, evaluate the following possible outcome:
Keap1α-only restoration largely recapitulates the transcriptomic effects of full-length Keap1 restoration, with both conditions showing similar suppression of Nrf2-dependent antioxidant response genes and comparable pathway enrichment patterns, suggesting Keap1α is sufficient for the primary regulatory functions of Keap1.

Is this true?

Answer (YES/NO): NO